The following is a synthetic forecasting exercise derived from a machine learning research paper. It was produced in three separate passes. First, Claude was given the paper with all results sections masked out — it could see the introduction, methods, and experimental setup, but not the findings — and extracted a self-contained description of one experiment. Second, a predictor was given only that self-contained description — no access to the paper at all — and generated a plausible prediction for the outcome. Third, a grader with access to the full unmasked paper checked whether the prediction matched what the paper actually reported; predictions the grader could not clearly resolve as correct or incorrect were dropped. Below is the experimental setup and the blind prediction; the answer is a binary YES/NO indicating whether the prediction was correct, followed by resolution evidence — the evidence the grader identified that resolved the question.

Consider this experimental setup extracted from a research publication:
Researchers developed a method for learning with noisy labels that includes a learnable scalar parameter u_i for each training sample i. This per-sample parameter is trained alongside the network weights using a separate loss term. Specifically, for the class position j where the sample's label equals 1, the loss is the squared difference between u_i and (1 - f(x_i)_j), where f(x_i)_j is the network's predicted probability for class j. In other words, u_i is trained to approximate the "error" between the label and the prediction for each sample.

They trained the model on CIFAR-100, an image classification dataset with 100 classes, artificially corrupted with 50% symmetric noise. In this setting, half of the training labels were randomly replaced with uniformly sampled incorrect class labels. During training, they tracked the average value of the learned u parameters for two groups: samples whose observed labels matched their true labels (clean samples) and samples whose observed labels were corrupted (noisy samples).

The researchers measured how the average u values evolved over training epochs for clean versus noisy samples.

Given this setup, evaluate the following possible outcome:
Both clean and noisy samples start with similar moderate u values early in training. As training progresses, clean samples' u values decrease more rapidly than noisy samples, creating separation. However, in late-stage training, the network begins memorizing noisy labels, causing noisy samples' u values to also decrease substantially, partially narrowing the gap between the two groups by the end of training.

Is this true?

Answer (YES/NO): NO